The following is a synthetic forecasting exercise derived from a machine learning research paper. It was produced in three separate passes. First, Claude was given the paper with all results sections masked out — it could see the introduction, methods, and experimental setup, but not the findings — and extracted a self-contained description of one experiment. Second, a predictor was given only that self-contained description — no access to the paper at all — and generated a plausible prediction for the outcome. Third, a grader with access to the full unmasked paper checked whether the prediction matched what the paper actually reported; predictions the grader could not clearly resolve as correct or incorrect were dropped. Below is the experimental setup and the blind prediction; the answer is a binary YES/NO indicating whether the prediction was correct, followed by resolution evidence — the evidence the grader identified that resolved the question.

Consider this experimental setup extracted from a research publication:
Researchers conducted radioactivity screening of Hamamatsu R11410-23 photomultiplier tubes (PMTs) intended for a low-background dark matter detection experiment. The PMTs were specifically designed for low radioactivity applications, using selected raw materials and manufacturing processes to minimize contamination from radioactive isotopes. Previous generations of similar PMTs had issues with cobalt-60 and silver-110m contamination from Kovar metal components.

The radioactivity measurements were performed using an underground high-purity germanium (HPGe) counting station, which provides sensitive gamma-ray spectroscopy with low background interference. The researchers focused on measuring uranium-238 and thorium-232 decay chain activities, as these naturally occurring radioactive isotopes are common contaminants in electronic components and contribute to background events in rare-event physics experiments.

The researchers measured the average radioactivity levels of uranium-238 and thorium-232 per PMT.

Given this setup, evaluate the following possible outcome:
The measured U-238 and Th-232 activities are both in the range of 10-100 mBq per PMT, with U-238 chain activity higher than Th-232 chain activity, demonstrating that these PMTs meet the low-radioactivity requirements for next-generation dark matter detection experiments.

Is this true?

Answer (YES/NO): NO